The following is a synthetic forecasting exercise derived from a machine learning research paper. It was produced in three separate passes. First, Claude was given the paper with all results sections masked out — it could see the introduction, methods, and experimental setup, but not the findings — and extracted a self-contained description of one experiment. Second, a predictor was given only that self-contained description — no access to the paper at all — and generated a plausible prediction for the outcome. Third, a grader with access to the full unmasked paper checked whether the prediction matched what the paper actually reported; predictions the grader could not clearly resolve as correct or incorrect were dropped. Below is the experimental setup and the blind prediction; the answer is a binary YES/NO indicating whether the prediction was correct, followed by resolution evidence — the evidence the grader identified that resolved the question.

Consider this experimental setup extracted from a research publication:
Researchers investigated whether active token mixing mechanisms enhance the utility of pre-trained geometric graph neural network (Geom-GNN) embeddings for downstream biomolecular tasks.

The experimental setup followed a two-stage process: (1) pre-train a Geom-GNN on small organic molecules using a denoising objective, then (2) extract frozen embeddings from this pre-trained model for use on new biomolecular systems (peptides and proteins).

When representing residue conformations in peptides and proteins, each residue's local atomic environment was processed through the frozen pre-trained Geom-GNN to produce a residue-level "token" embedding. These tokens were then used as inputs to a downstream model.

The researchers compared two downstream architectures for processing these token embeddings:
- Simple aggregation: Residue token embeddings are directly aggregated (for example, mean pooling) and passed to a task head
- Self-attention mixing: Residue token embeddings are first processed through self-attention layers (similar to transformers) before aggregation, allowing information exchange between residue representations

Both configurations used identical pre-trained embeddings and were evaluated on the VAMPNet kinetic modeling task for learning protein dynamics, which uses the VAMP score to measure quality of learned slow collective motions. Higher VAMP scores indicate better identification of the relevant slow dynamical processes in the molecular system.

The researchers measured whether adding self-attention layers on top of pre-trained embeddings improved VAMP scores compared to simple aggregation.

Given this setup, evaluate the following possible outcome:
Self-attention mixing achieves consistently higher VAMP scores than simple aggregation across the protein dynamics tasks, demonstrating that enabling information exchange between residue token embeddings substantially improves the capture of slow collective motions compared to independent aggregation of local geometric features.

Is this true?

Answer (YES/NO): NO